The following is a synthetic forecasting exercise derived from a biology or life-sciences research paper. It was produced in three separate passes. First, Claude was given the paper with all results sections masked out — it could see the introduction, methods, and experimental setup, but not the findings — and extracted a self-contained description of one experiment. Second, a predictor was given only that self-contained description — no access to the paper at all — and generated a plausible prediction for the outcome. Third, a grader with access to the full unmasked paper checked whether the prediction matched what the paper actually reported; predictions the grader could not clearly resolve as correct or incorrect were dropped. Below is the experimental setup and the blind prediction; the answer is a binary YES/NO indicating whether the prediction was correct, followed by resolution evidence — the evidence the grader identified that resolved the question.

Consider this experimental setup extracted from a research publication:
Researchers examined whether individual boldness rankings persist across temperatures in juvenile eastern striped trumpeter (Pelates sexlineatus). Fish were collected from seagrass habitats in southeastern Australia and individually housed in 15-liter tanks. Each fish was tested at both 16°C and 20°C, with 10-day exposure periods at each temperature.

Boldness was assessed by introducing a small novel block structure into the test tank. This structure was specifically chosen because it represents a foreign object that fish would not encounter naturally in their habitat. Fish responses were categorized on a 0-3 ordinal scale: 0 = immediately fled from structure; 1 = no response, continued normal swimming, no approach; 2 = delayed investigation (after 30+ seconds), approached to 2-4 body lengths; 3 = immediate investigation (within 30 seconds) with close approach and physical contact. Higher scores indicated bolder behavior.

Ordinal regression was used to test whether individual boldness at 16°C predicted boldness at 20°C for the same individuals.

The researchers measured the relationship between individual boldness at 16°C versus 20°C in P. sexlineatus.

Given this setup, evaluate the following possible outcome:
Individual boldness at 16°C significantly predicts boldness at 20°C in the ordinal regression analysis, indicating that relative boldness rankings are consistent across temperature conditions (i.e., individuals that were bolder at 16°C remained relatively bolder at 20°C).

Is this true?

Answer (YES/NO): YES